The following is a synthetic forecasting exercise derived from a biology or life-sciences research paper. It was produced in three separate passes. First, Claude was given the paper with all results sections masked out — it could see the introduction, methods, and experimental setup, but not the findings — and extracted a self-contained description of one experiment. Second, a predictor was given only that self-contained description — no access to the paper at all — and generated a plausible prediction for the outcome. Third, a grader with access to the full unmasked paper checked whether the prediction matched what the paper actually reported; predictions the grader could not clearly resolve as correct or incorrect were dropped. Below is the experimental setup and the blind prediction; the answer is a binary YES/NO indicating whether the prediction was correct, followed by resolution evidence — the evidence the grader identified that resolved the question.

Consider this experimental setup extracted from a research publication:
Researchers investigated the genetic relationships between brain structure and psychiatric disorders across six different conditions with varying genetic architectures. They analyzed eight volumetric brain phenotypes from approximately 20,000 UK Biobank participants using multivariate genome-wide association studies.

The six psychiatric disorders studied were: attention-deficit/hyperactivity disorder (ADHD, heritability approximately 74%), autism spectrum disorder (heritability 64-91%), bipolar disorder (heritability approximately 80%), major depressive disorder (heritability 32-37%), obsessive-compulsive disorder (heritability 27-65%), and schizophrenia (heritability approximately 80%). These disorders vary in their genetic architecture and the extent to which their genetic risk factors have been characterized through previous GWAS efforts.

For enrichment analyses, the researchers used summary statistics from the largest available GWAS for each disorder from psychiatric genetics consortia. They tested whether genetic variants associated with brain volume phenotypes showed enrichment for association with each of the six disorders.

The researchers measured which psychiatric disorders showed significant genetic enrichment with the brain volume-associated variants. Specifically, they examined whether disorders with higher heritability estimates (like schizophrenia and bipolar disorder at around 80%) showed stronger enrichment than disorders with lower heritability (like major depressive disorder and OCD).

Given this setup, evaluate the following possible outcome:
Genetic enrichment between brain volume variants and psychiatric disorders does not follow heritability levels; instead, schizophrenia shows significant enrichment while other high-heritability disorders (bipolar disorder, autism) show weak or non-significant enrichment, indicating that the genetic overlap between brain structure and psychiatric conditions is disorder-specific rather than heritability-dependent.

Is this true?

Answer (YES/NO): NO